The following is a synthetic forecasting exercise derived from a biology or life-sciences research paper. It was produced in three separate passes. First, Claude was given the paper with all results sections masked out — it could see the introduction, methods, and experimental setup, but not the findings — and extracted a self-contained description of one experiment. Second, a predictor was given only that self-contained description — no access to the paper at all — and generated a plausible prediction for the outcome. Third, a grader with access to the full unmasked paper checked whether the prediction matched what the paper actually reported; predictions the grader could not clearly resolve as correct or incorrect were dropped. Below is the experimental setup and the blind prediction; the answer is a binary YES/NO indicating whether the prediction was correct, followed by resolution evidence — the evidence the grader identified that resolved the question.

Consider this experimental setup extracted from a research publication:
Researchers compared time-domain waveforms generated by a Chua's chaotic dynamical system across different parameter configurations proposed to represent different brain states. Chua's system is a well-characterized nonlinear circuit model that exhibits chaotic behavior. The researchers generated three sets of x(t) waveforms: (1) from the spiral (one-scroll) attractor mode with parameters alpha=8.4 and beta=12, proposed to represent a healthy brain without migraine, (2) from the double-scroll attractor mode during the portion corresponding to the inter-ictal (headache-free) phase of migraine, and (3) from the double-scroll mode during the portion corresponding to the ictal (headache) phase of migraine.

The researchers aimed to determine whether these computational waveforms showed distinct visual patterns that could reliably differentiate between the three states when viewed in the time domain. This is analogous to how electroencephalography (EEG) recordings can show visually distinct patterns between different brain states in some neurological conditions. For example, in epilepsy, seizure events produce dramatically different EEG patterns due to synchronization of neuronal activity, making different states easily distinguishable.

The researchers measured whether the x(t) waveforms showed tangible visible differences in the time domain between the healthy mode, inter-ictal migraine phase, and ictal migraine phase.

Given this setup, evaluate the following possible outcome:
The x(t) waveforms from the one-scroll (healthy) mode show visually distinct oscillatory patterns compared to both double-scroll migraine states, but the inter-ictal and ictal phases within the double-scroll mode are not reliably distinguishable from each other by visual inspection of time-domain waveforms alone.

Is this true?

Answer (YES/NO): NO